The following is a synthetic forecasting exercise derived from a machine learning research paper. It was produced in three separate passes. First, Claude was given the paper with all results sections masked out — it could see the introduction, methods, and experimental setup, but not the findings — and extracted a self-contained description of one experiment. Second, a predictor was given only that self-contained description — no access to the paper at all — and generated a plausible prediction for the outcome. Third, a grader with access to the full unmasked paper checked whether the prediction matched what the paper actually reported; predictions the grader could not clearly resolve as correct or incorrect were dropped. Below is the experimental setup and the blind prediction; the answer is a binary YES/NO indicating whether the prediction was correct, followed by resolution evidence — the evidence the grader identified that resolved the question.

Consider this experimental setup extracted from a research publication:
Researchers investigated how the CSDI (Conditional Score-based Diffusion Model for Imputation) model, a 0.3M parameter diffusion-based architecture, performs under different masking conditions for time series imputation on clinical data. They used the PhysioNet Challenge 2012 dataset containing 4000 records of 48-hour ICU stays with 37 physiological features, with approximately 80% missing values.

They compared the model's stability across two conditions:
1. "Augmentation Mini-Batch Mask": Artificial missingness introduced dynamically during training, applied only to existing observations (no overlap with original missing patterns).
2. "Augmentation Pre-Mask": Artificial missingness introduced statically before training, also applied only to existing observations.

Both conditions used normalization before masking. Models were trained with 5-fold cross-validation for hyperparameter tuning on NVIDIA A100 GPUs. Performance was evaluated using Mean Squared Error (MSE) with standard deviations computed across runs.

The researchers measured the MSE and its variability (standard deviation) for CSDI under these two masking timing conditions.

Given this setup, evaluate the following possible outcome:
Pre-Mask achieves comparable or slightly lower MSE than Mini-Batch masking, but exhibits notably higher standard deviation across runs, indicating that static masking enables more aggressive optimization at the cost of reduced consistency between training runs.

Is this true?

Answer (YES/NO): NO